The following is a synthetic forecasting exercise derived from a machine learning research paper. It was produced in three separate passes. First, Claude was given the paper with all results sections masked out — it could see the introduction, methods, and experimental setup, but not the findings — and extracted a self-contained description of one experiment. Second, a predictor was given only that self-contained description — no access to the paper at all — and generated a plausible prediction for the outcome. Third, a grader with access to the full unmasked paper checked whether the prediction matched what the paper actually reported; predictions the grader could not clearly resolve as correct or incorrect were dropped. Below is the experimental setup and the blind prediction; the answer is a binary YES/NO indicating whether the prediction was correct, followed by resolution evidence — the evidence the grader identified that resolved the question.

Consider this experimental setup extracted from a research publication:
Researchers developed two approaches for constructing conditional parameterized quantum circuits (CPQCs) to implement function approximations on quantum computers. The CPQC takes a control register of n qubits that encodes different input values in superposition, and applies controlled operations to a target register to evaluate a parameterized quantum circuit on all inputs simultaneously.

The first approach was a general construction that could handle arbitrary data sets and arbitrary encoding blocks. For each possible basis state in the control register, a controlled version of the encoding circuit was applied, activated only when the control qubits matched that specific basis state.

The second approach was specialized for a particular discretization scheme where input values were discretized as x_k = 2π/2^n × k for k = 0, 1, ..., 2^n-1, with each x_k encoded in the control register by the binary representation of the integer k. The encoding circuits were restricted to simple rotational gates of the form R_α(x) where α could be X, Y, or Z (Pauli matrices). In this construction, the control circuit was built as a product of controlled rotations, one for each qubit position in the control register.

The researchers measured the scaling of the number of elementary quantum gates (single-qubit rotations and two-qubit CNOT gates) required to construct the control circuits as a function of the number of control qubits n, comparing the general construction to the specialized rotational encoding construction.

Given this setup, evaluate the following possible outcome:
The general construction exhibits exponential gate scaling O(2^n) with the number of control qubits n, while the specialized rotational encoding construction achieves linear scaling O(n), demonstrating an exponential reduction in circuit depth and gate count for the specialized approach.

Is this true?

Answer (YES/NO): YES